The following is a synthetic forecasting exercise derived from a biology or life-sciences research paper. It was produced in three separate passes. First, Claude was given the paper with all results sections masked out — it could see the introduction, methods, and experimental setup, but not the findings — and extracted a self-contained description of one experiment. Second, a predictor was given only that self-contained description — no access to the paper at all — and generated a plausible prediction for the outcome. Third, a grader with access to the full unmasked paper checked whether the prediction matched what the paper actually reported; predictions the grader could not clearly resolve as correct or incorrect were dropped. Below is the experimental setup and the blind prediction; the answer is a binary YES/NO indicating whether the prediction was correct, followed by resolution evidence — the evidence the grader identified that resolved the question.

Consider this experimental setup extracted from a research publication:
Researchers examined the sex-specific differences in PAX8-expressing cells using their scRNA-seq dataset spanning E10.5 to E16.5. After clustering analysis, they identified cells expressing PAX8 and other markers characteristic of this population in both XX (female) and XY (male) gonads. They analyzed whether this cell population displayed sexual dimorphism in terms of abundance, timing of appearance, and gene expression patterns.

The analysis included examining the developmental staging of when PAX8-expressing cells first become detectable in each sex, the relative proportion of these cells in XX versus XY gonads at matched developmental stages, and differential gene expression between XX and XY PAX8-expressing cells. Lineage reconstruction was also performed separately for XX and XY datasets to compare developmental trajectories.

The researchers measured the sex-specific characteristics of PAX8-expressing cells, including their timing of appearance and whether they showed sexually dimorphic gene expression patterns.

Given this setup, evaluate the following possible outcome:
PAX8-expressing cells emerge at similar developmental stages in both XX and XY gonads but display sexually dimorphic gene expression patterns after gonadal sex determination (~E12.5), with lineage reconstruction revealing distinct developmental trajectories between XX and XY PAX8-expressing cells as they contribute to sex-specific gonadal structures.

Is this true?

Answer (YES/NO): YES